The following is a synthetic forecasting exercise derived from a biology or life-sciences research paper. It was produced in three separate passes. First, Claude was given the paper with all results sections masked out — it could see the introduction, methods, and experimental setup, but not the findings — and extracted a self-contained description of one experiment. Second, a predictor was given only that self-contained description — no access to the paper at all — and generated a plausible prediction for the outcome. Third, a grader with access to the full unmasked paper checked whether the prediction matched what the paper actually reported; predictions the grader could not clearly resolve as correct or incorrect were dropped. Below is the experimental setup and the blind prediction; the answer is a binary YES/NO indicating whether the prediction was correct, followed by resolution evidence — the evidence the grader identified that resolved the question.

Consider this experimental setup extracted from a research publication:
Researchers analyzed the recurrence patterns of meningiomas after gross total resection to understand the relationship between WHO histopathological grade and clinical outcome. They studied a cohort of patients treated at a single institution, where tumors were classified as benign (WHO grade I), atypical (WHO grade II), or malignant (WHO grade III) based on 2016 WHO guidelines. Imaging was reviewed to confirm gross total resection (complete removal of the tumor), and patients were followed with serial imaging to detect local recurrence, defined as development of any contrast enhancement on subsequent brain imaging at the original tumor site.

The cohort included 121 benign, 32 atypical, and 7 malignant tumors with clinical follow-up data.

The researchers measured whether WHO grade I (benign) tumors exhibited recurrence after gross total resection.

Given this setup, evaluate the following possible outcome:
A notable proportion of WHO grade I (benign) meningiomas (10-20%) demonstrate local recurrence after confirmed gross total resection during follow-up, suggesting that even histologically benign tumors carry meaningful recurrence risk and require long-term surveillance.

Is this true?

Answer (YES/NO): YES